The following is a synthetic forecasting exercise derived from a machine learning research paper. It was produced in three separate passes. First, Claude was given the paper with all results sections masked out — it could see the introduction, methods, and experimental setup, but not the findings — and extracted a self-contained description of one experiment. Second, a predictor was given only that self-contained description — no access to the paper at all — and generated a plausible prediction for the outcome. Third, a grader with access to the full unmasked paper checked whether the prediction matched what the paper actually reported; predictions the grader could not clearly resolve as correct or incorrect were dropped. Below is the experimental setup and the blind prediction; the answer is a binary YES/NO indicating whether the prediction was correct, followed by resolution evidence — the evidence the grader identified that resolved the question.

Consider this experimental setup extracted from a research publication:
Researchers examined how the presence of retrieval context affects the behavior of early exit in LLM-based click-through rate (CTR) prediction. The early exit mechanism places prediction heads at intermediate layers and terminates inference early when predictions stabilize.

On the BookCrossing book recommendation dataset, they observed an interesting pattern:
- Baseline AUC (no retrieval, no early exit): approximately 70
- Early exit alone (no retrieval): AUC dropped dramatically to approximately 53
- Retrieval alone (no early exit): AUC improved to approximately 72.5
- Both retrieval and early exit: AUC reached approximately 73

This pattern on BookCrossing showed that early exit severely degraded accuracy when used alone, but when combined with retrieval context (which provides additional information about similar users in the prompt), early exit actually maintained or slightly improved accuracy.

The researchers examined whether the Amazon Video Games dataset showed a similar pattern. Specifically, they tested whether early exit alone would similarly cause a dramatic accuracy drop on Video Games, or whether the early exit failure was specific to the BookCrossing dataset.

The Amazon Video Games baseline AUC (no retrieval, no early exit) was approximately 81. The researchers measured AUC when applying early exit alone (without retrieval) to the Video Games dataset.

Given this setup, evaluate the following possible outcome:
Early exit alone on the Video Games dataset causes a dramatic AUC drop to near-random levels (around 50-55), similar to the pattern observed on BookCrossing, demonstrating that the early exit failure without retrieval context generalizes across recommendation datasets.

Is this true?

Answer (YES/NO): NO